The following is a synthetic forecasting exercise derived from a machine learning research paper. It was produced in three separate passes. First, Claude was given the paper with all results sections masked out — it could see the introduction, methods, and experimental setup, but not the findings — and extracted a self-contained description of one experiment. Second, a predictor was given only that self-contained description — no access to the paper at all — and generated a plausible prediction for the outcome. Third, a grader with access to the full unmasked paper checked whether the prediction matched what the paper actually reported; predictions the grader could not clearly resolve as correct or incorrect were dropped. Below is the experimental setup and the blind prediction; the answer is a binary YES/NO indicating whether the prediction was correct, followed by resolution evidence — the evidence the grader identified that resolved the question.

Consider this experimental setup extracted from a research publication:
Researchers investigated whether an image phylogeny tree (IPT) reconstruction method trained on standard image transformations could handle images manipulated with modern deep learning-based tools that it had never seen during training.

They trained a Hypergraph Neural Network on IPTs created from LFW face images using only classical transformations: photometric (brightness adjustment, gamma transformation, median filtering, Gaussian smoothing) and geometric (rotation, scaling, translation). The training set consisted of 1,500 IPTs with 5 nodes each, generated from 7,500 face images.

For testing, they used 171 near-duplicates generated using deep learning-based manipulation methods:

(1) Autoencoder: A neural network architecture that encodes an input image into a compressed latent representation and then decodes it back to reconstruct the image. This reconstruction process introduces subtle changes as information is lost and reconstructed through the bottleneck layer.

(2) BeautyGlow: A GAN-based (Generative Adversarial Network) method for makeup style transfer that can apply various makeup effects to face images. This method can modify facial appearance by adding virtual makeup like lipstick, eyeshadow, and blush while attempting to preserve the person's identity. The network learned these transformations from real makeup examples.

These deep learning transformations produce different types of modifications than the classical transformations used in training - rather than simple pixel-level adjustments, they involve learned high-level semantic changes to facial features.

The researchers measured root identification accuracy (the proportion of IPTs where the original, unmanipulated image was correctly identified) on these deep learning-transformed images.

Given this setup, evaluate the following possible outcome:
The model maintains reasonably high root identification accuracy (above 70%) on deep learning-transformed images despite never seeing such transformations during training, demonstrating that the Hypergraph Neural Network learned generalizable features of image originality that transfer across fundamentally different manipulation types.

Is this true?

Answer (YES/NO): YES